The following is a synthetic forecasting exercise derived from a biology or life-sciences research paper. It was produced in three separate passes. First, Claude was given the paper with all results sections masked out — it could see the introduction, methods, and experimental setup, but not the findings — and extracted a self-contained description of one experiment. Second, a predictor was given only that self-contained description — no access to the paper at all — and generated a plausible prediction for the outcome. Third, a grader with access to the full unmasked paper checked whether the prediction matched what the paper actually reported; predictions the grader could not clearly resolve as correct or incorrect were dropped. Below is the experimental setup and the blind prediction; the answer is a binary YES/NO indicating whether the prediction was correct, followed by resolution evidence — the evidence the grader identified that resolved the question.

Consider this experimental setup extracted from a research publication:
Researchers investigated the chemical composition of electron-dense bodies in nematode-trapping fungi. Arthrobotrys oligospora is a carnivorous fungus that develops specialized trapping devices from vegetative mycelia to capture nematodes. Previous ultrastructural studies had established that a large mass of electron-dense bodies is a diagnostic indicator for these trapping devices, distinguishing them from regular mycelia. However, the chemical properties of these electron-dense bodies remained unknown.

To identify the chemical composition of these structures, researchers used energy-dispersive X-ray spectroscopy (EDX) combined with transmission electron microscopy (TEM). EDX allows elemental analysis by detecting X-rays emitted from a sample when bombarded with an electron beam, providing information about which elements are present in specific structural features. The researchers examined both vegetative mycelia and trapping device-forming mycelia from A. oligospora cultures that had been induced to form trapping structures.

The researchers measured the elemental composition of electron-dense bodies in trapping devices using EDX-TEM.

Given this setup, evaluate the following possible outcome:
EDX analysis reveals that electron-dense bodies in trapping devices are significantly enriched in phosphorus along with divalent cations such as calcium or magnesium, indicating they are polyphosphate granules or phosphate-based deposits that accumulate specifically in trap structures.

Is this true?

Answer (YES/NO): NO